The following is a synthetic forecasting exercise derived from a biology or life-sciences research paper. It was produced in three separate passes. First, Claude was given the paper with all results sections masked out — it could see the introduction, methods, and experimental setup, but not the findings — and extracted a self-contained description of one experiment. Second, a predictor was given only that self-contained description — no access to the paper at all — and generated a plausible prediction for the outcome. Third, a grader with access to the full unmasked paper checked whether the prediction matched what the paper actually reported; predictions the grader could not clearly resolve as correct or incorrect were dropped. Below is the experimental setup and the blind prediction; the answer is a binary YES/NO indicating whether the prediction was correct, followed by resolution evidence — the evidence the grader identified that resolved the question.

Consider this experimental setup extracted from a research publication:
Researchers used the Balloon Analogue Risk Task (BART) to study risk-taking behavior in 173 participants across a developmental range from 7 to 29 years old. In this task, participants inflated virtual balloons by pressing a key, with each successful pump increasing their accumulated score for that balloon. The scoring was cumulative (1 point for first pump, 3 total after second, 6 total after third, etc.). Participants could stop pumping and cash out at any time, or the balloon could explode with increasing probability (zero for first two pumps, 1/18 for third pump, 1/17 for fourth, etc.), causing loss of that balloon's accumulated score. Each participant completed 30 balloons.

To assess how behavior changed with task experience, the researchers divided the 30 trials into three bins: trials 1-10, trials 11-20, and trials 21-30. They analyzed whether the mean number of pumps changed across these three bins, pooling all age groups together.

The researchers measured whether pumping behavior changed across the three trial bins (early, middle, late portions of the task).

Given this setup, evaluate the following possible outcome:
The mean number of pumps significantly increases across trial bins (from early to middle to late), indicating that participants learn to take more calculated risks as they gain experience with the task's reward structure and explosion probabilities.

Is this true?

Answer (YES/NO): YES